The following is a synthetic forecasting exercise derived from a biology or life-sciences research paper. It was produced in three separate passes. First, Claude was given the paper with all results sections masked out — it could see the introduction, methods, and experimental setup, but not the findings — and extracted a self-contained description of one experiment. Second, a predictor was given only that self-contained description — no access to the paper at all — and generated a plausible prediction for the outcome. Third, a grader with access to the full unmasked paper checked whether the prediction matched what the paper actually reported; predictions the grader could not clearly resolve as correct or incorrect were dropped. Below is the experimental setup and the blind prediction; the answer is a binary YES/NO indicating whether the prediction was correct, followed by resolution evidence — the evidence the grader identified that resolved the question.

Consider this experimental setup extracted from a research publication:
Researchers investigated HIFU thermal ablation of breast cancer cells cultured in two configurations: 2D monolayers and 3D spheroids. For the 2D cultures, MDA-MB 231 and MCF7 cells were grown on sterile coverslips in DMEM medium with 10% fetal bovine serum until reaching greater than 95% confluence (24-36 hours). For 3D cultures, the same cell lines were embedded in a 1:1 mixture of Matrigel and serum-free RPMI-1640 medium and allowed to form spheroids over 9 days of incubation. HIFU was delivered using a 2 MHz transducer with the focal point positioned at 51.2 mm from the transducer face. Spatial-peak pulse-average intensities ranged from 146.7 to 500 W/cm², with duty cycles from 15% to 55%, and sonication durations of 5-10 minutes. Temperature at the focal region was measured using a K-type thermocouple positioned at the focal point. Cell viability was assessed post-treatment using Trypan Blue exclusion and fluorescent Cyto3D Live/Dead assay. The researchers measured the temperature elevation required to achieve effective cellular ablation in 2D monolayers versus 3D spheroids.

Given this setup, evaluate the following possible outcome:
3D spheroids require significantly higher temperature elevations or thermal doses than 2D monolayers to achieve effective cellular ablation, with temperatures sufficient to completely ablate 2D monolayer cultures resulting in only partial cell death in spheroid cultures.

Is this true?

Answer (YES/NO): NO